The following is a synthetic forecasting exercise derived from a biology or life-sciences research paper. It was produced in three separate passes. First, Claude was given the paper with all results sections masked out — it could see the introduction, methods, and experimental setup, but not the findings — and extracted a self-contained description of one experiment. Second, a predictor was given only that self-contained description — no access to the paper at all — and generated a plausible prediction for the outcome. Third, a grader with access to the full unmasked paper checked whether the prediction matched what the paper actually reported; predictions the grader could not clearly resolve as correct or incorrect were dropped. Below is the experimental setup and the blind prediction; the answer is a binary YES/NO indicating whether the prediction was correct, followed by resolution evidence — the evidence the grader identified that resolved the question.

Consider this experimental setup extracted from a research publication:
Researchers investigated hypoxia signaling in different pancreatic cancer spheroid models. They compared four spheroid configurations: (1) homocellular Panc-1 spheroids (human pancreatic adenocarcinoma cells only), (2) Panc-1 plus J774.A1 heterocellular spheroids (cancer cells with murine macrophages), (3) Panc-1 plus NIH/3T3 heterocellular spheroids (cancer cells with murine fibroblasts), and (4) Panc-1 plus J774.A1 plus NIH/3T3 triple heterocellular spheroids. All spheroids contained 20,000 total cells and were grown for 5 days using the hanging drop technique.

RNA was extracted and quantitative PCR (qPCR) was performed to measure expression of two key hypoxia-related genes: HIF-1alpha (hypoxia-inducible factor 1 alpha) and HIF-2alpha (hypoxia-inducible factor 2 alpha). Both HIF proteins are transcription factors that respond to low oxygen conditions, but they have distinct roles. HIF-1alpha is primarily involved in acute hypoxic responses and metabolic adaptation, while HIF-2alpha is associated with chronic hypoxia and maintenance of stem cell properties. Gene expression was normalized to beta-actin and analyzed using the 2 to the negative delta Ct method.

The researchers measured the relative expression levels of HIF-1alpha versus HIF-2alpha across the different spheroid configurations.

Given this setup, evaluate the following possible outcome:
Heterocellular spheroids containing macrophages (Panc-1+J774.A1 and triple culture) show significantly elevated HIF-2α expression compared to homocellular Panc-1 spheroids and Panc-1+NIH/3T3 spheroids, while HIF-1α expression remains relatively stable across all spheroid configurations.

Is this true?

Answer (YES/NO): NO